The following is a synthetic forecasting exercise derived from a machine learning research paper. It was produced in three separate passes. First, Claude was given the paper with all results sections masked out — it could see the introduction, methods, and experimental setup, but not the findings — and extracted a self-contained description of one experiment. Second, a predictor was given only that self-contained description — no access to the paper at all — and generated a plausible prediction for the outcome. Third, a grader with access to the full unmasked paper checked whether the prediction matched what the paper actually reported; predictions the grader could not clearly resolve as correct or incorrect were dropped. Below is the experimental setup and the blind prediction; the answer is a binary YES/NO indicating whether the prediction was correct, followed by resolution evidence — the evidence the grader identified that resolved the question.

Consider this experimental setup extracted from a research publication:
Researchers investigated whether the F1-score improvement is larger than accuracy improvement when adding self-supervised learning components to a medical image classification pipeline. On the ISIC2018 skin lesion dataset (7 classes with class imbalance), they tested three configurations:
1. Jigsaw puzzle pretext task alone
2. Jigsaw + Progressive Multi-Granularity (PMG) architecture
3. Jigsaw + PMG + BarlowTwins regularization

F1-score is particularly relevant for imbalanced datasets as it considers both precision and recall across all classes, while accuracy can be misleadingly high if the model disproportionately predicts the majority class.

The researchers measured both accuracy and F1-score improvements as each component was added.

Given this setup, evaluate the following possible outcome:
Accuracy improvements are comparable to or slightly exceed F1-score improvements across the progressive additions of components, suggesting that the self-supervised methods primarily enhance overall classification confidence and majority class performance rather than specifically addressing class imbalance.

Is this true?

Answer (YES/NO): NO